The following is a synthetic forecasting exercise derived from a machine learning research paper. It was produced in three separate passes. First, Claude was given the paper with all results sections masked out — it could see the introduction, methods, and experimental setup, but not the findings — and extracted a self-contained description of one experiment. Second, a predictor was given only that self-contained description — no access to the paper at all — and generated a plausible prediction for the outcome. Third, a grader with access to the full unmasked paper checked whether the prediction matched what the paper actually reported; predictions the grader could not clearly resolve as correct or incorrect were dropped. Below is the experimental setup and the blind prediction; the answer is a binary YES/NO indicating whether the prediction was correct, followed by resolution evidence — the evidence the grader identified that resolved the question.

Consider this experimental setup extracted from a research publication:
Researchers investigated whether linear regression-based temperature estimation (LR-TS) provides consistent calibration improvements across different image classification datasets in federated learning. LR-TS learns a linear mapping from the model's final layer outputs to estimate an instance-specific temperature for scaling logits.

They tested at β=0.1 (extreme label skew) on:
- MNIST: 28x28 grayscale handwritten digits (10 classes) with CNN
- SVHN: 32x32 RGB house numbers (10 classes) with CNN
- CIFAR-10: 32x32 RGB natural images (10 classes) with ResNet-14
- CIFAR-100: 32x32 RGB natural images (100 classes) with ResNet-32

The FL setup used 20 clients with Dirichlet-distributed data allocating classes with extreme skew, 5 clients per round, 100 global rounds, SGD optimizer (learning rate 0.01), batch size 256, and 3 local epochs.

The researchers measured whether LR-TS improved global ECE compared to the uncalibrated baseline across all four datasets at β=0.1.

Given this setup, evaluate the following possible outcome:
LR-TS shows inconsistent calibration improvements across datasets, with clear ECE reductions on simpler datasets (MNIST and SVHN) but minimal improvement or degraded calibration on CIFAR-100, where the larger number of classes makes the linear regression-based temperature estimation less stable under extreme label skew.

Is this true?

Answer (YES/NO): NO